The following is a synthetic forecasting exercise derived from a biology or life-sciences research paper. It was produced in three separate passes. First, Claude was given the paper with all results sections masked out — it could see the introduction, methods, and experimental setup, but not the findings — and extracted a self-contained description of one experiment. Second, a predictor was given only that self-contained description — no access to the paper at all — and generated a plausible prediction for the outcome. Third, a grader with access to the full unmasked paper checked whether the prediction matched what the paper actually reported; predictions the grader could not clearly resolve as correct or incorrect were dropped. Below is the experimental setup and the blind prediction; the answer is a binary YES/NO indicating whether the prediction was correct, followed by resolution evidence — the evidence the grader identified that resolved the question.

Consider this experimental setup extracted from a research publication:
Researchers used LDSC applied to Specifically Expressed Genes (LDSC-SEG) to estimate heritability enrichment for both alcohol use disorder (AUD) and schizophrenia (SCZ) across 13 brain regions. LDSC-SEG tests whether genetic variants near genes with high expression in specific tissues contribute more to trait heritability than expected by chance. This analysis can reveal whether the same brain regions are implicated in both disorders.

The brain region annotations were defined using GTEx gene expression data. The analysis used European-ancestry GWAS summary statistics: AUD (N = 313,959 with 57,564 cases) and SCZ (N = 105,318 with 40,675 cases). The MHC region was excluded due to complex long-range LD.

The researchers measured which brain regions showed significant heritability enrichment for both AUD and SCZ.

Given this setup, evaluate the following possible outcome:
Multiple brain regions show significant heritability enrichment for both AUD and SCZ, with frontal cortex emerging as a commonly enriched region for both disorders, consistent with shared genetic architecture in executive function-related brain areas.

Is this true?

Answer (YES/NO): NO